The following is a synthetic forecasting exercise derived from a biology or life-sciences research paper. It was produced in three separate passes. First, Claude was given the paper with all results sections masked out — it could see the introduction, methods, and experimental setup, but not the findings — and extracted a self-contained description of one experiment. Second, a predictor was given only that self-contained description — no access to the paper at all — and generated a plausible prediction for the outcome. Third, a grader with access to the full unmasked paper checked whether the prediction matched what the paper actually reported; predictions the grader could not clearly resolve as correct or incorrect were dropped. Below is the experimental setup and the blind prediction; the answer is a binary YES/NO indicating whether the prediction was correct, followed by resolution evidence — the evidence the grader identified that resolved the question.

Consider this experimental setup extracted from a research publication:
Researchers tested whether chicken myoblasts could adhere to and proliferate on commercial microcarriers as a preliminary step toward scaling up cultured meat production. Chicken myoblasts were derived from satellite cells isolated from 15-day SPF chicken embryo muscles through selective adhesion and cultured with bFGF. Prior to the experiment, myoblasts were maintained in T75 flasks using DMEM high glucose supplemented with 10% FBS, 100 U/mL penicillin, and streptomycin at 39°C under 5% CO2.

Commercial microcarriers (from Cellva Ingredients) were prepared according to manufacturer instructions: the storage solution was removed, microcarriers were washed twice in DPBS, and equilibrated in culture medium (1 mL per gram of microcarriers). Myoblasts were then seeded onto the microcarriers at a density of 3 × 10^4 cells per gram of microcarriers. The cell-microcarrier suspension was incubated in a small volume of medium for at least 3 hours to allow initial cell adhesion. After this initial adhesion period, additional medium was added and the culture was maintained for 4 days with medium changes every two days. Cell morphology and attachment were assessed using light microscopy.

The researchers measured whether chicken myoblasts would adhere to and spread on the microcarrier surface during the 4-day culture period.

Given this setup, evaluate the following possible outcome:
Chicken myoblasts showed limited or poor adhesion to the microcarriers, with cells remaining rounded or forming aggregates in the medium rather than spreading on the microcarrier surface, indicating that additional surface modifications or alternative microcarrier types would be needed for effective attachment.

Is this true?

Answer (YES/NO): NO